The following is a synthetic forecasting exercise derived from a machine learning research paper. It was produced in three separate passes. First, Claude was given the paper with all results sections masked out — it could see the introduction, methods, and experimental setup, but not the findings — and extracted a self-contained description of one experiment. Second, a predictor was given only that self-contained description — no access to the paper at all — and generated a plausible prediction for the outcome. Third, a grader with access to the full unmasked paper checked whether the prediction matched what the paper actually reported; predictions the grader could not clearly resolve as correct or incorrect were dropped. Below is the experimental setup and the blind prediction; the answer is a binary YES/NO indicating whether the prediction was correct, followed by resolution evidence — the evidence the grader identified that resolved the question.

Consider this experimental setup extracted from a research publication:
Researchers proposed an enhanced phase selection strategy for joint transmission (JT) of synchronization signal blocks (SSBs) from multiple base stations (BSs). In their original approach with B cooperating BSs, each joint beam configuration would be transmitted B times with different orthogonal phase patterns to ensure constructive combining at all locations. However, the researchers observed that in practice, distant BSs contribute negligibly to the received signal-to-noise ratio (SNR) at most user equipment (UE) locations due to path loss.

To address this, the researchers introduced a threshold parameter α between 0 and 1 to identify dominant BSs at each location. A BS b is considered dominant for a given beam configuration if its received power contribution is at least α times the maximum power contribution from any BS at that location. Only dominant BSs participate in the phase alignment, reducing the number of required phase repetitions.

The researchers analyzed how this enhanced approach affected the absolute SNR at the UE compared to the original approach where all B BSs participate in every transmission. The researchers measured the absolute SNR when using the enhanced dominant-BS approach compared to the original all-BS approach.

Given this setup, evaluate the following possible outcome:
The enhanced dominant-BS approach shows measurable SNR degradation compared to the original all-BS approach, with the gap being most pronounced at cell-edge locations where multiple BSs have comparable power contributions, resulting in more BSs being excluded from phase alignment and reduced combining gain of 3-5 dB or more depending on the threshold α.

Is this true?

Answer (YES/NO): NO